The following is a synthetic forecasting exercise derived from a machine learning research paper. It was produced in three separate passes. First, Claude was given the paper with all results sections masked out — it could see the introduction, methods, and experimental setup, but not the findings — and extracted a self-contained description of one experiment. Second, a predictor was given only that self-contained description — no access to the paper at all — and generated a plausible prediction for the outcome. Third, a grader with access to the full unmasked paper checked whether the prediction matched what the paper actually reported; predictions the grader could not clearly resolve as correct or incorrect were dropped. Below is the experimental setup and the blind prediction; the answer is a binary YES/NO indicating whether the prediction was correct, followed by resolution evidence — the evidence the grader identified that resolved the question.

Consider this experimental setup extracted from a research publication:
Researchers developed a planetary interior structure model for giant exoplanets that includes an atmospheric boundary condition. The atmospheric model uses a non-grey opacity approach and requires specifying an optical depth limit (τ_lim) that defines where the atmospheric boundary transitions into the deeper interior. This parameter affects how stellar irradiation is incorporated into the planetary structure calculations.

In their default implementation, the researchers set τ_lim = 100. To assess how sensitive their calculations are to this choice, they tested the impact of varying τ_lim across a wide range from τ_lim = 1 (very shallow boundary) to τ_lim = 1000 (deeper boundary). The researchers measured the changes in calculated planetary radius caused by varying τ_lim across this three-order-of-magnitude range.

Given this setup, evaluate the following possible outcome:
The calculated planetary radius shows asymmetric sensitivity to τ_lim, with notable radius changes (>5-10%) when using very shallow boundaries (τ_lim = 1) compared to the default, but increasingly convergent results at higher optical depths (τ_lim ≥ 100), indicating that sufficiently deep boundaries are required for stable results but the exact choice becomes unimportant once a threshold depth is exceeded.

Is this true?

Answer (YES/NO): NO